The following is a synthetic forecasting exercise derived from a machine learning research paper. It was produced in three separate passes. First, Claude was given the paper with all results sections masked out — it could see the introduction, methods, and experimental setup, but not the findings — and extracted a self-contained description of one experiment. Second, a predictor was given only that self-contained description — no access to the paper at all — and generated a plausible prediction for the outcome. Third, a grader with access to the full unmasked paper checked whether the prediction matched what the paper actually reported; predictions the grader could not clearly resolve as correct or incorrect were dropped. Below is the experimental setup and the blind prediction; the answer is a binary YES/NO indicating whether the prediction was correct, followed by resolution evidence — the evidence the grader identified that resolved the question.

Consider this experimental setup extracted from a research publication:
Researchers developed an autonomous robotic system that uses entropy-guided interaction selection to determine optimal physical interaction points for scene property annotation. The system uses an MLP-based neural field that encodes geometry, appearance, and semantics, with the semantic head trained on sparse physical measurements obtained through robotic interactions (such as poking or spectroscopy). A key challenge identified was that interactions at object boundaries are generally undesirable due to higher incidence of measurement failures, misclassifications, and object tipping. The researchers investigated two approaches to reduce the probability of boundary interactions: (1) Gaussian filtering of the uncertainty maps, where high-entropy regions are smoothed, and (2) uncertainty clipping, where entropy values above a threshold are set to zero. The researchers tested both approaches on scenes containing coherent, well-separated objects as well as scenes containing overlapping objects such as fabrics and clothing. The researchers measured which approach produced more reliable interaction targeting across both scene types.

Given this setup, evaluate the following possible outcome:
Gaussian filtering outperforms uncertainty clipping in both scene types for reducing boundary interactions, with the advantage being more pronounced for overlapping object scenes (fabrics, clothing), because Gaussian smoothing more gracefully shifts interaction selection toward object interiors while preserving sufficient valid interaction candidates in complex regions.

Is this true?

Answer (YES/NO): NO